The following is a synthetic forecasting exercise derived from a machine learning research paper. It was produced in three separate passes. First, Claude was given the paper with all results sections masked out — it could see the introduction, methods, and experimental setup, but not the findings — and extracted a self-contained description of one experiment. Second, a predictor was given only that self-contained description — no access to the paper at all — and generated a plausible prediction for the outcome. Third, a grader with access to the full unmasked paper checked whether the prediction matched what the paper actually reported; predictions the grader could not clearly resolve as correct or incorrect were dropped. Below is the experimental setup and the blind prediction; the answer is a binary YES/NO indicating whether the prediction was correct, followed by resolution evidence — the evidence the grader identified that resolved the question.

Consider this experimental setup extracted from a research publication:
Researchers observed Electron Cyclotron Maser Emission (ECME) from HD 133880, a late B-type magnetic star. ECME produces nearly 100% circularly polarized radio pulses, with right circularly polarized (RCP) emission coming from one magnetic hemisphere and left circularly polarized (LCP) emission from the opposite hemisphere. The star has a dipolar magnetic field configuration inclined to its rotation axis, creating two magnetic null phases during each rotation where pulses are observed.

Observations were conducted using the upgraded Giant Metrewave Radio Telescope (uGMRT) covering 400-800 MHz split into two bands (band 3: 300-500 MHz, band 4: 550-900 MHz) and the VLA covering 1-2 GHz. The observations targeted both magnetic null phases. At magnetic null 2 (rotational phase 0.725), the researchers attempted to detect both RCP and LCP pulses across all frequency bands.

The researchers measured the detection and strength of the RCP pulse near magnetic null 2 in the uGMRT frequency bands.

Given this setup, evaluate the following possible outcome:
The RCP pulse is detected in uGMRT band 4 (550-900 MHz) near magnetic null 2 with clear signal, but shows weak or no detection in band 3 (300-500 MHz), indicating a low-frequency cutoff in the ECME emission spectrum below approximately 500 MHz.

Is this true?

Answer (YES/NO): NO